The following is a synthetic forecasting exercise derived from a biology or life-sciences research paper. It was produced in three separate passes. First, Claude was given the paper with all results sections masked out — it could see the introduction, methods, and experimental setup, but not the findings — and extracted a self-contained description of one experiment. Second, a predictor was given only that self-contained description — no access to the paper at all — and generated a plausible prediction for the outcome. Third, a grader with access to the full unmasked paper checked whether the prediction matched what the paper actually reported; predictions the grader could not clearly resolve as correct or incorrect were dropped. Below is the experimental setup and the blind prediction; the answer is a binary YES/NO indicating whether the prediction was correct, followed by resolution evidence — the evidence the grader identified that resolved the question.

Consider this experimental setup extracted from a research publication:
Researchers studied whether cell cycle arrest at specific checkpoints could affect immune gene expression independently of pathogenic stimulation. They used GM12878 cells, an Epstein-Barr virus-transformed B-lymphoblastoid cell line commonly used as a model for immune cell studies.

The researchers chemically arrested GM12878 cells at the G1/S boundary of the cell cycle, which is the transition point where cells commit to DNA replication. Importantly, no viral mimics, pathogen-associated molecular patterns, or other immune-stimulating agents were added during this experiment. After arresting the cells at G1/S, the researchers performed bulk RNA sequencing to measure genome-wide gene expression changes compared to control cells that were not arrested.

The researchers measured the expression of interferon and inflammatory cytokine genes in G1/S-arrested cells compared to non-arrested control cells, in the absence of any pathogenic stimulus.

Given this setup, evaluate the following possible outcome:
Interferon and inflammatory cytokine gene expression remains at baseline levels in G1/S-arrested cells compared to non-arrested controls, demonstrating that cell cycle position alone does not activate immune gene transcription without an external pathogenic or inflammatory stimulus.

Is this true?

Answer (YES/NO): NO